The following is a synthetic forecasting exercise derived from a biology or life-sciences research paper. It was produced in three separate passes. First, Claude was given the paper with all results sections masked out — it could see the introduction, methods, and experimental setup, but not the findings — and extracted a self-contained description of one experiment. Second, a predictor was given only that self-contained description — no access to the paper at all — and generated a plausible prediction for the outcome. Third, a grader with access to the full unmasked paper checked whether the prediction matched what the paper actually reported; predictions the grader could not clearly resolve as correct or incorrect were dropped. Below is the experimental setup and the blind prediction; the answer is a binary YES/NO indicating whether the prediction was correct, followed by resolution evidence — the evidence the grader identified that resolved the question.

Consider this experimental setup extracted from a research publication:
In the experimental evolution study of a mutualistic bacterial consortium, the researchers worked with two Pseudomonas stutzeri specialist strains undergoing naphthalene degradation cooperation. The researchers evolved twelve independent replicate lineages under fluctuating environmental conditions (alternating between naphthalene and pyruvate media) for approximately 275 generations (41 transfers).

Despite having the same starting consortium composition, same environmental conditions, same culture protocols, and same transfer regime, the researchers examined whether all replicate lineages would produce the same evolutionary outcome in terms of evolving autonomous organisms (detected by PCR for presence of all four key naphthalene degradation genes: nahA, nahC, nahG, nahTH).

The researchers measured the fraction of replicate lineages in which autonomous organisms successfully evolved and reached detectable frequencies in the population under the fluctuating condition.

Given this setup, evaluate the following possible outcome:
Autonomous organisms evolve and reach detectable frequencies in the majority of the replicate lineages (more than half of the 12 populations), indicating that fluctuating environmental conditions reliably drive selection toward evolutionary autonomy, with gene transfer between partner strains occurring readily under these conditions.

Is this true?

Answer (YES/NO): NO